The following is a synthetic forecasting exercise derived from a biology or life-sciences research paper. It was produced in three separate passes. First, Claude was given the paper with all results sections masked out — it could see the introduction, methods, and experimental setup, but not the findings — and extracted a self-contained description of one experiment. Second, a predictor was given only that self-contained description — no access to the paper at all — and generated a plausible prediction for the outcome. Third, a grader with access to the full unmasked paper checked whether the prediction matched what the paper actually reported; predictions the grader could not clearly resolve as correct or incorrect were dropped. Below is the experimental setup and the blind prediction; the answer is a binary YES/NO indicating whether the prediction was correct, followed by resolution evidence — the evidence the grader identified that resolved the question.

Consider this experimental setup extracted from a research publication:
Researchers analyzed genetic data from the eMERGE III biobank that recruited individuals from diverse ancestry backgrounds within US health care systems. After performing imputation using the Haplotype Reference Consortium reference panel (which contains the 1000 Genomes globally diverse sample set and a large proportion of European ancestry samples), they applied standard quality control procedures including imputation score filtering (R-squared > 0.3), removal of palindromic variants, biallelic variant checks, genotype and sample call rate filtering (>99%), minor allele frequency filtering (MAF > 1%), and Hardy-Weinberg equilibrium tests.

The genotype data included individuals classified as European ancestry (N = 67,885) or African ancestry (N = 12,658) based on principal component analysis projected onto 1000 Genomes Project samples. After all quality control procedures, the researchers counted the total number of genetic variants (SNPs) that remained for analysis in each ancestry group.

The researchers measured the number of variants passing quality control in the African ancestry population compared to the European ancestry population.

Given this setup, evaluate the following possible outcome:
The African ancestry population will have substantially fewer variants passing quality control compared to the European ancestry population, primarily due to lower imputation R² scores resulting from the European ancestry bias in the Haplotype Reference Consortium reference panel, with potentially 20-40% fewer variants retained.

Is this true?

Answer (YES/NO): NO